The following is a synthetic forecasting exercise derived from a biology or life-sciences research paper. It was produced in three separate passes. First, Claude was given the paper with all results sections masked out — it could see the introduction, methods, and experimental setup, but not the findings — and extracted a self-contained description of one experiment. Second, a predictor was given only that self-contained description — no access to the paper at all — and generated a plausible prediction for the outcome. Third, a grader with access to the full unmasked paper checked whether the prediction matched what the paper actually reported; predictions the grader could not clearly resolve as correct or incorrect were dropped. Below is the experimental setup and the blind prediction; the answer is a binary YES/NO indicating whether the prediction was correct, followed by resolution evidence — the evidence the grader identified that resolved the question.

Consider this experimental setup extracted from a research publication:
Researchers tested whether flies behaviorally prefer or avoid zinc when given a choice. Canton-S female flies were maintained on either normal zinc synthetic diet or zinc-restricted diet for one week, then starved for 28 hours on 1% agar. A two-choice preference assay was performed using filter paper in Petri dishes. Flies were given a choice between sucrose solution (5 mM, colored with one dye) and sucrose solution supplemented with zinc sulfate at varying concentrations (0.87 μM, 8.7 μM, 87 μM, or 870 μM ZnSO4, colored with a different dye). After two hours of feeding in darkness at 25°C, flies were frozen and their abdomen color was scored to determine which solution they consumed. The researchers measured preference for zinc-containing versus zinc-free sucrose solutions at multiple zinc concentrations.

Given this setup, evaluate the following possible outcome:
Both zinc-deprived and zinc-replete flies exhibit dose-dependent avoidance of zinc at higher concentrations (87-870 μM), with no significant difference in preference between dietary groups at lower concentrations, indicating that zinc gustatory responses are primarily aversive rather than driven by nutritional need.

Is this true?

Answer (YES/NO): NO